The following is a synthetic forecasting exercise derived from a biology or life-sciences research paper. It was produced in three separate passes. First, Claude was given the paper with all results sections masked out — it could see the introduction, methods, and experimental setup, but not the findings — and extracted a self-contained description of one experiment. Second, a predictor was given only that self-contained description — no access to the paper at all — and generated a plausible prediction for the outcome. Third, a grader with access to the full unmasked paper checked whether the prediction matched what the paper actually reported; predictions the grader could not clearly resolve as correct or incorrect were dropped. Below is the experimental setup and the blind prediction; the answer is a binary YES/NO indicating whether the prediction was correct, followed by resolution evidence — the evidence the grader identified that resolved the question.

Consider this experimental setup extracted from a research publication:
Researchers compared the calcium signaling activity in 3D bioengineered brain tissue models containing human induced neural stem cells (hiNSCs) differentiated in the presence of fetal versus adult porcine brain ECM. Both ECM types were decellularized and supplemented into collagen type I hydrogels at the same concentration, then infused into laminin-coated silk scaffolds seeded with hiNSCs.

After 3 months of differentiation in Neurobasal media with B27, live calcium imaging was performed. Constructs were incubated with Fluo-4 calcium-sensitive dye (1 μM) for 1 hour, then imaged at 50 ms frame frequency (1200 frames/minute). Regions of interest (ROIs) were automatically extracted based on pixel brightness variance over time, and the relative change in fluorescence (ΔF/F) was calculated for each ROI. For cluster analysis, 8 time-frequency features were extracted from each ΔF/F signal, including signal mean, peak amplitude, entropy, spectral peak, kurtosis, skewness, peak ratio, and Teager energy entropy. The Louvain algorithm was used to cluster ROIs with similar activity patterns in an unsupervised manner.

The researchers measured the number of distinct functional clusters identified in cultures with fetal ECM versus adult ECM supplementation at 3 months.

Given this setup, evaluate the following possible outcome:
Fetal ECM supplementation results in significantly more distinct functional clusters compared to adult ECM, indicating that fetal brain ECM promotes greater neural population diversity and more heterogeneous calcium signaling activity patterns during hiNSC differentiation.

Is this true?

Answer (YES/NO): NO